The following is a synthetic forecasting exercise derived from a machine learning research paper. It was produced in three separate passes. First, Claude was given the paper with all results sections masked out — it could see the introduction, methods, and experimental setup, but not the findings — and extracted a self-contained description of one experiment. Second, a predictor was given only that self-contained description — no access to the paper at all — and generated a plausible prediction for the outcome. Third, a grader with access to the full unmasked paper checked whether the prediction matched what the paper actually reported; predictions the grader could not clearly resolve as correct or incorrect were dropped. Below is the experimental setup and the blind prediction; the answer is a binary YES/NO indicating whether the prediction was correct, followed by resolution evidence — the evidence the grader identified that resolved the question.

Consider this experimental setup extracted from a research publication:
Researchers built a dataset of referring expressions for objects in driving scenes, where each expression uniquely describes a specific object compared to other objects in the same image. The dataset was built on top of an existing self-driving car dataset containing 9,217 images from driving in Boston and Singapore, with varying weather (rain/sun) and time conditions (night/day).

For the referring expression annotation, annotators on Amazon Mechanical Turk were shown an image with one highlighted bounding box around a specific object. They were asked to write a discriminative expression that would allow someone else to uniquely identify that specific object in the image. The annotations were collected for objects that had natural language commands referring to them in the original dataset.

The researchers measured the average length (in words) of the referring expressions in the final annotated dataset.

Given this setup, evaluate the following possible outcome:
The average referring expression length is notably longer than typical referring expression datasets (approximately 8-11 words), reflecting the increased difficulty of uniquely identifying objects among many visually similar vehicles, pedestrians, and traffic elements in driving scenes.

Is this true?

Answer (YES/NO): NO